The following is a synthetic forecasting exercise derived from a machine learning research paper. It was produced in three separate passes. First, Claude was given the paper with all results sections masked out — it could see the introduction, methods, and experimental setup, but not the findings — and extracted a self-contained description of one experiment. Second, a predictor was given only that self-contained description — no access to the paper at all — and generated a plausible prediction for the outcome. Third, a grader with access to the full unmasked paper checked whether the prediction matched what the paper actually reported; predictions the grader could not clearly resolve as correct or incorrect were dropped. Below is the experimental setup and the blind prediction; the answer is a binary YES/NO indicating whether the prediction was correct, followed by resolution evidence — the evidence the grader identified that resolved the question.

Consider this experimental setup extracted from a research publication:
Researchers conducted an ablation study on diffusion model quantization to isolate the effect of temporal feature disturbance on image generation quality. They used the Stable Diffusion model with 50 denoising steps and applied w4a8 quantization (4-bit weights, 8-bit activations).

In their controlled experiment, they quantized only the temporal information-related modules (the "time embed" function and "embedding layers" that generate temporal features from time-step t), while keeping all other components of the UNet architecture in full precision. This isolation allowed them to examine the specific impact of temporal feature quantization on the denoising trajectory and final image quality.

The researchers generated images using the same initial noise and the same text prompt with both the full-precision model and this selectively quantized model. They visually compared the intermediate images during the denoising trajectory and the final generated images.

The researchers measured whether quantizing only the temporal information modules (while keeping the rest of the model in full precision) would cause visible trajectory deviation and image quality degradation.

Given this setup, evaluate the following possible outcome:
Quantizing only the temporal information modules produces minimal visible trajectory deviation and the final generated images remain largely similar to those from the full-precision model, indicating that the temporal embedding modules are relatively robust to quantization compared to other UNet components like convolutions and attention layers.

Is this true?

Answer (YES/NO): NO